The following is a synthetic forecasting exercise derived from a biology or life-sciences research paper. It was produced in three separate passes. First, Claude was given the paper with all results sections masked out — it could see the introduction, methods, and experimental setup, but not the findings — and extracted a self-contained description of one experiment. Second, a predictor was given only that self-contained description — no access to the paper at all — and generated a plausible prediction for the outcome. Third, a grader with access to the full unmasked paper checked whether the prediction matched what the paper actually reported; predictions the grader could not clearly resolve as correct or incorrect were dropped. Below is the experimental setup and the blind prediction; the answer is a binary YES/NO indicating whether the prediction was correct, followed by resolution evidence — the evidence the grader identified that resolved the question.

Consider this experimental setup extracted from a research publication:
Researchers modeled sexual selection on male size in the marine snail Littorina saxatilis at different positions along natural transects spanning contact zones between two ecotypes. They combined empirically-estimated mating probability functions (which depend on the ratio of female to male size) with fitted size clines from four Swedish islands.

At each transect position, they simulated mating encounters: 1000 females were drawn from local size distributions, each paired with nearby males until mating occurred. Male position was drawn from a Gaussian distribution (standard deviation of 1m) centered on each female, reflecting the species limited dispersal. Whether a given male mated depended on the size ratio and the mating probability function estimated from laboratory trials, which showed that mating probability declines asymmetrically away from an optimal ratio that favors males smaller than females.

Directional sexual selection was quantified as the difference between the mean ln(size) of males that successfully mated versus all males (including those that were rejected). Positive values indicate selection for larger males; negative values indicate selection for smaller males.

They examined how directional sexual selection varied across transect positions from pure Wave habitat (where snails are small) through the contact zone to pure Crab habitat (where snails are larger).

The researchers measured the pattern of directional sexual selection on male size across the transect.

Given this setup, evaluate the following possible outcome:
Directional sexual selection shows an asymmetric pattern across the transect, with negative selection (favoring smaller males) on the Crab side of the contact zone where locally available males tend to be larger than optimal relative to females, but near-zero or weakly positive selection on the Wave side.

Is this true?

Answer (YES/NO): NO